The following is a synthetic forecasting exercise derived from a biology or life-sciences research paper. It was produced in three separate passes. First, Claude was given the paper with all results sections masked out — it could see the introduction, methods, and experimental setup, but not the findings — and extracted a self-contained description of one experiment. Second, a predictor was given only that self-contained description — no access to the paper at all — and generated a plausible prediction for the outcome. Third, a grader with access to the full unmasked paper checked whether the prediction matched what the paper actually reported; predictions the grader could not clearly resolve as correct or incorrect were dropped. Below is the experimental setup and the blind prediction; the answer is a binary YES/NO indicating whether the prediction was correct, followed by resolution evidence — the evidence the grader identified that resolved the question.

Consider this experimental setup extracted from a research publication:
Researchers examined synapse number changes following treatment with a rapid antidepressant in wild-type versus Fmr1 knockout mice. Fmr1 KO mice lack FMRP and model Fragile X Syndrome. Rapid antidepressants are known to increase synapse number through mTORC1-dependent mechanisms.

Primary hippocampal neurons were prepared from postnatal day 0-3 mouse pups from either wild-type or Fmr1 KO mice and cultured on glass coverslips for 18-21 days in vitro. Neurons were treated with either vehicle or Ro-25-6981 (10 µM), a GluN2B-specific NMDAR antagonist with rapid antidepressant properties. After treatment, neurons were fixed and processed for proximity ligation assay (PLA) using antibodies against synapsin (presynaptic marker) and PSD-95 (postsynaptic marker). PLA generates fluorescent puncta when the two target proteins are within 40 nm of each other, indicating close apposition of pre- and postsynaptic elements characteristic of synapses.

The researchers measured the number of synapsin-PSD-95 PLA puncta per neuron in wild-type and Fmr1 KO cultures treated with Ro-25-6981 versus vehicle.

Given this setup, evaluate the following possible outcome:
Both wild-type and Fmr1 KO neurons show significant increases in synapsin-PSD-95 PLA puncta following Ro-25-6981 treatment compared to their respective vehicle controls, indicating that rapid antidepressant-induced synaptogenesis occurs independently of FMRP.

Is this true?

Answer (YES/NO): NO